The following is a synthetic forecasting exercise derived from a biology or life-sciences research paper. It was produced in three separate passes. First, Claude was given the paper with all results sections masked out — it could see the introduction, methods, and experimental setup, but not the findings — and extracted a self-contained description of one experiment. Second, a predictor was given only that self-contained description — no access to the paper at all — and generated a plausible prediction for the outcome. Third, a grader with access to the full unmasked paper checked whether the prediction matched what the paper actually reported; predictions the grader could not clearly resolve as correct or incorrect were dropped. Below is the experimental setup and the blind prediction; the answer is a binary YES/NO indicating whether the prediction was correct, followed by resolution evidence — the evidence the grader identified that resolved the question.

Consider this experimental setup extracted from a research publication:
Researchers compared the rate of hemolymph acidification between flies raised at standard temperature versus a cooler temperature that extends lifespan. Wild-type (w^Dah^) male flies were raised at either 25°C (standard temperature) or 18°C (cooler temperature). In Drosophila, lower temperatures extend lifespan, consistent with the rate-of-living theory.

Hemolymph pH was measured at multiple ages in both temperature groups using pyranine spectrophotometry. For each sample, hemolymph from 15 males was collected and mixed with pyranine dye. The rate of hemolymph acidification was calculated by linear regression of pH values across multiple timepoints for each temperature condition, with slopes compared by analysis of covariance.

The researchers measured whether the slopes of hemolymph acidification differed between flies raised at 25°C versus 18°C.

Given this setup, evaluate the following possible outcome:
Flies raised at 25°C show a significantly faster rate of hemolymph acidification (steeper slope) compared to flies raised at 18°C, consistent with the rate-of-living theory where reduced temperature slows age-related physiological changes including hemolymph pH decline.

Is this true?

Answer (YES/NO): YES